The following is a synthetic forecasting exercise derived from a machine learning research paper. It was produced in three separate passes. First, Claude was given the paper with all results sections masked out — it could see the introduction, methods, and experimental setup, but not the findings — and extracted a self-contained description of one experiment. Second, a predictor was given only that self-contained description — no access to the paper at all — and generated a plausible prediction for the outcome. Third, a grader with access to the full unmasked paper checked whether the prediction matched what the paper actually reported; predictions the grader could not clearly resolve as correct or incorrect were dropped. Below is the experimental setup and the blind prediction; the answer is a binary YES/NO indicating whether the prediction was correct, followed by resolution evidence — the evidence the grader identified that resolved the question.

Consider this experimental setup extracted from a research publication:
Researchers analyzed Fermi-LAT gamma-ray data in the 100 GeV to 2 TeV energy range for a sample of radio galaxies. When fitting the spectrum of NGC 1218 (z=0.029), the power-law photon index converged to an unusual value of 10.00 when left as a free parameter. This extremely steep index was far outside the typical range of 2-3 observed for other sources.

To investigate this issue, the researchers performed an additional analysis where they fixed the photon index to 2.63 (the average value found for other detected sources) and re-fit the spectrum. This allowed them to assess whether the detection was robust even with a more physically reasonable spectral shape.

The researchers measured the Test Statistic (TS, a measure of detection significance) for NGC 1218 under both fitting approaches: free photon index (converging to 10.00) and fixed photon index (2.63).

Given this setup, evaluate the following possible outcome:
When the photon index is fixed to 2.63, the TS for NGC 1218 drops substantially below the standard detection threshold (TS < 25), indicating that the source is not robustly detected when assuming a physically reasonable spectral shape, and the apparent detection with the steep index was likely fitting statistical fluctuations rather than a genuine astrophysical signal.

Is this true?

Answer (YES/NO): NO